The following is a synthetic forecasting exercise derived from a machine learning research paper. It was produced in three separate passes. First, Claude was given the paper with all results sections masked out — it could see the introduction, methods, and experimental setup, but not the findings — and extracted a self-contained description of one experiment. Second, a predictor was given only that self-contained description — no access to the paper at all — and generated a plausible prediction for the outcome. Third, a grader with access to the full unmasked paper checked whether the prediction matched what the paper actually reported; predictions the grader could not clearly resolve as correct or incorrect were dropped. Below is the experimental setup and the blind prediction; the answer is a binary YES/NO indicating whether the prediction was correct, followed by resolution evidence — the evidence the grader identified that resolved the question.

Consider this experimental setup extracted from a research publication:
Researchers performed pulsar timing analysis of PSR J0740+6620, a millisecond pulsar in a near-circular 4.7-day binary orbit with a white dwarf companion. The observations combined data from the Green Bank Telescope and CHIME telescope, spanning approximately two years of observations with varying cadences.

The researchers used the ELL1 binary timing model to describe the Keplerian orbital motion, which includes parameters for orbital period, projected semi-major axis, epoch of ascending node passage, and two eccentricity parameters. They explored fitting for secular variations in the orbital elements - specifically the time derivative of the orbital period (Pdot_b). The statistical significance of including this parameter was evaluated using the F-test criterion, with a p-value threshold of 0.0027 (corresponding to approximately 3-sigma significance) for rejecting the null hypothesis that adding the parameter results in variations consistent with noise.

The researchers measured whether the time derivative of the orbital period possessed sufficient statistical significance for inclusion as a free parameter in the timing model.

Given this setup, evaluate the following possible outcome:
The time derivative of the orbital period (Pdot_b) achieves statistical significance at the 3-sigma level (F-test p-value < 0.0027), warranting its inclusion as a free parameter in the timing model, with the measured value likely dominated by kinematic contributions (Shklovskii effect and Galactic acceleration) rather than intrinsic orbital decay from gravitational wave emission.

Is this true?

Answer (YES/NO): YES